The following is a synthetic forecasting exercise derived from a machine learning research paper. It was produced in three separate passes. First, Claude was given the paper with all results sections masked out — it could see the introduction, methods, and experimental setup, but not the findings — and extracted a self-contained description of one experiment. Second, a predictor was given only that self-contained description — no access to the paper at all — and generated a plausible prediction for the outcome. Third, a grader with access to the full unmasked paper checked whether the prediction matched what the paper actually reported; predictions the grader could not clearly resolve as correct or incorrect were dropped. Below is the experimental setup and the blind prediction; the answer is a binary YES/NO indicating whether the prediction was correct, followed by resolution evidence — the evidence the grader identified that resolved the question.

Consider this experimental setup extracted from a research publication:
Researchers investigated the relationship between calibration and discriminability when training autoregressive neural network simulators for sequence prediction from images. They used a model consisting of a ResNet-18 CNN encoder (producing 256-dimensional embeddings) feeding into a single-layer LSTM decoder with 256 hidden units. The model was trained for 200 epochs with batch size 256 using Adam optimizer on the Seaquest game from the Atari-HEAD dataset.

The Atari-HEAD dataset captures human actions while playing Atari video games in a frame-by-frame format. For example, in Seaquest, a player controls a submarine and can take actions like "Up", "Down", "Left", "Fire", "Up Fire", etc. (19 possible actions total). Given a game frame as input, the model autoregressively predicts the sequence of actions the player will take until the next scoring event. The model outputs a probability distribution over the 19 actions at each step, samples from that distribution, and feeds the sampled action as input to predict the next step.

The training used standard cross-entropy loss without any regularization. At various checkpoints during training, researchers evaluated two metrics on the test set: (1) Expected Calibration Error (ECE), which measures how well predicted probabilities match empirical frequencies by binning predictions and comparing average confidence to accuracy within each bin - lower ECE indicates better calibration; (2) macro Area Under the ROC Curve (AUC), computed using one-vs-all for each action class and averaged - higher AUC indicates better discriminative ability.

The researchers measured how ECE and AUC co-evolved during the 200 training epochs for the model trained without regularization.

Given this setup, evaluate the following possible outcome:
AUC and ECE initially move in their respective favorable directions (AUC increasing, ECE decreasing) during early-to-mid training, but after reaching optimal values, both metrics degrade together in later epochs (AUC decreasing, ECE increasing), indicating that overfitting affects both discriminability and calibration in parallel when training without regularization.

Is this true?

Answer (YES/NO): NO